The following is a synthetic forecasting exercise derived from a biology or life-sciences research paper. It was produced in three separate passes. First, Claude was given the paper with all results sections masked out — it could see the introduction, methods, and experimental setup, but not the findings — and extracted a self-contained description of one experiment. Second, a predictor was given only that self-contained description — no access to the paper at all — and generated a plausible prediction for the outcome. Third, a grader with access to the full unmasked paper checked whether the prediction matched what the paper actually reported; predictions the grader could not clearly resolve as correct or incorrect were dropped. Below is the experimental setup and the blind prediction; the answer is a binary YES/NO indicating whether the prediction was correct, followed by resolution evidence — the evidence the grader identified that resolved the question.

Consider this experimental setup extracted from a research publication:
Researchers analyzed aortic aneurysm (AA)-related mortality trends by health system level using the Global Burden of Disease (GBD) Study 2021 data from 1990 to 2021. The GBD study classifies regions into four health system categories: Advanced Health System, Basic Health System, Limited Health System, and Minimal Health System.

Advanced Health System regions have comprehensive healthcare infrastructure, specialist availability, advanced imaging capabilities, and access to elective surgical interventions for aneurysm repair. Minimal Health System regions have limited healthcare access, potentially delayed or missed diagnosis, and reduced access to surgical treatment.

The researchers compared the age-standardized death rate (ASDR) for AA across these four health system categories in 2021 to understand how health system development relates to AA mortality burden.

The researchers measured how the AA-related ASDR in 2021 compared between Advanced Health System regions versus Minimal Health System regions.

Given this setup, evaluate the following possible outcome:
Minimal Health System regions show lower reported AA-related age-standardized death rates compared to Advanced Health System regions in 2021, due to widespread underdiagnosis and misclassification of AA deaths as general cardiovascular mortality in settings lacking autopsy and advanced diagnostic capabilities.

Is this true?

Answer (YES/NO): YES